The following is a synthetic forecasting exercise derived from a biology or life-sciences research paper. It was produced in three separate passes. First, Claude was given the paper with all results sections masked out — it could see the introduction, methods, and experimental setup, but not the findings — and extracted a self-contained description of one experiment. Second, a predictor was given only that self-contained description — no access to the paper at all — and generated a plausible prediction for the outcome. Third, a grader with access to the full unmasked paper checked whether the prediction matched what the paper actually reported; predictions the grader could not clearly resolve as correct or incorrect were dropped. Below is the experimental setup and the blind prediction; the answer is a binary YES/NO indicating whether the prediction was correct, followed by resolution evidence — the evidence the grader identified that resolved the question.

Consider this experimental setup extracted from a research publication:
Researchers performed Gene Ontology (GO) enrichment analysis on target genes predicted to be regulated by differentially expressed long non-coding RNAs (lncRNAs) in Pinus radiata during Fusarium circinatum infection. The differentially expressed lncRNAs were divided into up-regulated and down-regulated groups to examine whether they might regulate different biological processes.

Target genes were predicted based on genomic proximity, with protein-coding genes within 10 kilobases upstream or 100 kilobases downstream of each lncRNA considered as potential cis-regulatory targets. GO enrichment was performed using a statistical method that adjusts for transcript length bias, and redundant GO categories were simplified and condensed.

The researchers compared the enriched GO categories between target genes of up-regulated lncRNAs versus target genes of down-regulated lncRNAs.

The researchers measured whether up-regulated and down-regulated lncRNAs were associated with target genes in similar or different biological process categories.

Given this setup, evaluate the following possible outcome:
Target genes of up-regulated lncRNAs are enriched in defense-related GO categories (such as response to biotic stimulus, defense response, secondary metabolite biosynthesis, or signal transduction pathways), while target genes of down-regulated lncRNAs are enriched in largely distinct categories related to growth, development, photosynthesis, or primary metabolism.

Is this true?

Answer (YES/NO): NO